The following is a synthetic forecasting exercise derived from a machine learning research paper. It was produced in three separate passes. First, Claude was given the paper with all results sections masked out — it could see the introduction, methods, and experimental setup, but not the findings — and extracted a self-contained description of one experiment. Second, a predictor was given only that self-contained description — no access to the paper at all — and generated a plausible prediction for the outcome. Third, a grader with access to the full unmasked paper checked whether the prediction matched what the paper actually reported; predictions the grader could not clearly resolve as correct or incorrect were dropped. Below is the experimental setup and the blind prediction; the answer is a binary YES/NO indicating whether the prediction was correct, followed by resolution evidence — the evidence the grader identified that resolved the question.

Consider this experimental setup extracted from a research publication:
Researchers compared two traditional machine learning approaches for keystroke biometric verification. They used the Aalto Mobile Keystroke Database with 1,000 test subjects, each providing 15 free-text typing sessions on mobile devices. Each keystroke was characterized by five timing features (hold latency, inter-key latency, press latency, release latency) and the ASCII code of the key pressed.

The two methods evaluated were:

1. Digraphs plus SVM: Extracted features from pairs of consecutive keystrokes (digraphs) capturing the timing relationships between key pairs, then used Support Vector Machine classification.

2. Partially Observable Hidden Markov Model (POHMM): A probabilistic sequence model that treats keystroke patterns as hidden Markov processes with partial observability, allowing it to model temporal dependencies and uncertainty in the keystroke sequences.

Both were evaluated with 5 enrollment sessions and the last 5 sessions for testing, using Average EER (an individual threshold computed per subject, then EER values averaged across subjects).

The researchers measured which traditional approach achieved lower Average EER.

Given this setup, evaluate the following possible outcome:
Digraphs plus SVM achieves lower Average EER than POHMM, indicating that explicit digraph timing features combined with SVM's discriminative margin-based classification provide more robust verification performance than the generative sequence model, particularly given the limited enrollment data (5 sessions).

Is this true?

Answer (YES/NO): YES